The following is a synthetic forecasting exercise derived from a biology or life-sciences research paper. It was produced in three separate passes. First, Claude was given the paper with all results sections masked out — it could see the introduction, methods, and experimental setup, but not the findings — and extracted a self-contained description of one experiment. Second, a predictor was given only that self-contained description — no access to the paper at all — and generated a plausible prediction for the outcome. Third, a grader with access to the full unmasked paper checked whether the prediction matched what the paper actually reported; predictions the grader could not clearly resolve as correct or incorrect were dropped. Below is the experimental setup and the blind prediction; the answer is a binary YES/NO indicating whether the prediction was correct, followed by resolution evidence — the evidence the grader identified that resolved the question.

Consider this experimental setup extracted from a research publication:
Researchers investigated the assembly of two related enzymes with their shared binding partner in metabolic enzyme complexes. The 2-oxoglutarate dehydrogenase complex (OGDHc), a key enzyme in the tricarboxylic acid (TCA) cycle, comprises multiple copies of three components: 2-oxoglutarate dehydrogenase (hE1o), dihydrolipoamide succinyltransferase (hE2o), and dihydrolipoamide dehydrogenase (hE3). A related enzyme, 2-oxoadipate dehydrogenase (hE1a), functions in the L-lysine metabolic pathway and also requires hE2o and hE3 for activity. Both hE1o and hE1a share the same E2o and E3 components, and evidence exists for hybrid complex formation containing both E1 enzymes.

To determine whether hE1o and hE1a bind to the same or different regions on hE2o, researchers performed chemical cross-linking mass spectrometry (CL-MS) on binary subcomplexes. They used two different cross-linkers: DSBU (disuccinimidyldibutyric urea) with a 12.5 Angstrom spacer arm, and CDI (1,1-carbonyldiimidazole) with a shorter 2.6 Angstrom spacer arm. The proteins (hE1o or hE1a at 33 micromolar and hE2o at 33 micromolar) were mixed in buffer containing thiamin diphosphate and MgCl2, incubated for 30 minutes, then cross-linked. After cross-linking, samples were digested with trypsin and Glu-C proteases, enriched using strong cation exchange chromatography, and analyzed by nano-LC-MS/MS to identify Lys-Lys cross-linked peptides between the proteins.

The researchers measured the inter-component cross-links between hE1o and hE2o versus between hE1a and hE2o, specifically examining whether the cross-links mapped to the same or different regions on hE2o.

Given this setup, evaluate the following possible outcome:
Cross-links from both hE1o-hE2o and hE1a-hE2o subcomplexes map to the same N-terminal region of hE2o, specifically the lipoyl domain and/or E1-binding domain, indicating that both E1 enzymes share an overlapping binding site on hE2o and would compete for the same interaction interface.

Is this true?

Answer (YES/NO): NO